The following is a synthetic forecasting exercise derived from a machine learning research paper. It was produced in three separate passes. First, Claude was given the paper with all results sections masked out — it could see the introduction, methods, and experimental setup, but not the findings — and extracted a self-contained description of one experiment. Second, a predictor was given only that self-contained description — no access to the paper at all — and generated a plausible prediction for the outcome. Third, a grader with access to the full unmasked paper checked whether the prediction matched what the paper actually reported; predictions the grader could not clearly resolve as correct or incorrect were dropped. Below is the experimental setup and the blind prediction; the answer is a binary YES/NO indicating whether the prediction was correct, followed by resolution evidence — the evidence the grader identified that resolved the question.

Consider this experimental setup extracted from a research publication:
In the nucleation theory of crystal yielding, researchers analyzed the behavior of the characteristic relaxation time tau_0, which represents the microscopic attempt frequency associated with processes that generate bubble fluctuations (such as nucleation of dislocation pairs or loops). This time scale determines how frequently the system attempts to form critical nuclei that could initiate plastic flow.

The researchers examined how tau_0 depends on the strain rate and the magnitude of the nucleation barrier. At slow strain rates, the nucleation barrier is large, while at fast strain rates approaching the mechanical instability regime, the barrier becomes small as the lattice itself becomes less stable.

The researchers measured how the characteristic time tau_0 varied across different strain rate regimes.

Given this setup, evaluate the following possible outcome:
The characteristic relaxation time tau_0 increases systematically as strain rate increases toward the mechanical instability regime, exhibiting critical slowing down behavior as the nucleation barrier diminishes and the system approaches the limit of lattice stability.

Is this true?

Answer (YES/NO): YES